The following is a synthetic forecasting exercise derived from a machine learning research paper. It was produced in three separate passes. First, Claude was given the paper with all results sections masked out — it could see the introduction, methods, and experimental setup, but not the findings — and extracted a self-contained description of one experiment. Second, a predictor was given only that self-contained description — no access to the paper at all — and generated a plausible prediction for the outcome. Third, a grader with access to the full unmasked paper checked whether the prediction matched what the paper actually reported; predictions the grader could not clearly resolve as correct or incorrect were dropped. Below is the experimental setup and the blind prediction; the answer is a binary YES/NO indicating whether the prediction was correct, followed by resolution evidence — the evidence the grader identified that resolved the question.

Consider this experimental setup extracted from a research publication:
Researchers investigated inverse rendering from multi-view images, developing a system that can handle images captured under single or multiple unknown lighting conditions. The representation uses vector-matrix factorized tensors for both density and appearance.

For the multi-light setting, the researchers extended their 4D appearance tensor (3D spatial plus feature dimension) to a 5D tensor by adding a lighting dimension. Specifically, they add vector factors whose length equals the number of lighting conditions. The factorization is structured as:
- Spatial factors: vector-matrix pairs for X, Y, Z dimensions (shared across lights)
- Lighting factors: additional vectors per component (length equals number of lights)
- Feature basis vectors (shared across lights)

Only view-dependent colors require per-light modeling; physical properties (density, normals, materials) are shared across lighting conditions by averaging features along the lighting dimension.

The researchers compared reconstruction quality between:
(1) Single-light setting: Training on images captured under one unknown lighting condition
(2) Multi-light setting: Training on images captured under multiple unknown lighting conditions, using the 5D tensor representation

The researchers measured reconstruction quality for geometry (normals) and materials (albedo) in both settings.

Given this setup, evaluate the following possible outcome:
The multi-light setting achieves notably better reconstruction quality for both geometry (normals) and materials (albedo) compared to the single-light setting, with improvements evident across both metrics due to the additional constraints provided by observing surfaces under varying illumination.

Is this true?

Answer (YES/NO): NO